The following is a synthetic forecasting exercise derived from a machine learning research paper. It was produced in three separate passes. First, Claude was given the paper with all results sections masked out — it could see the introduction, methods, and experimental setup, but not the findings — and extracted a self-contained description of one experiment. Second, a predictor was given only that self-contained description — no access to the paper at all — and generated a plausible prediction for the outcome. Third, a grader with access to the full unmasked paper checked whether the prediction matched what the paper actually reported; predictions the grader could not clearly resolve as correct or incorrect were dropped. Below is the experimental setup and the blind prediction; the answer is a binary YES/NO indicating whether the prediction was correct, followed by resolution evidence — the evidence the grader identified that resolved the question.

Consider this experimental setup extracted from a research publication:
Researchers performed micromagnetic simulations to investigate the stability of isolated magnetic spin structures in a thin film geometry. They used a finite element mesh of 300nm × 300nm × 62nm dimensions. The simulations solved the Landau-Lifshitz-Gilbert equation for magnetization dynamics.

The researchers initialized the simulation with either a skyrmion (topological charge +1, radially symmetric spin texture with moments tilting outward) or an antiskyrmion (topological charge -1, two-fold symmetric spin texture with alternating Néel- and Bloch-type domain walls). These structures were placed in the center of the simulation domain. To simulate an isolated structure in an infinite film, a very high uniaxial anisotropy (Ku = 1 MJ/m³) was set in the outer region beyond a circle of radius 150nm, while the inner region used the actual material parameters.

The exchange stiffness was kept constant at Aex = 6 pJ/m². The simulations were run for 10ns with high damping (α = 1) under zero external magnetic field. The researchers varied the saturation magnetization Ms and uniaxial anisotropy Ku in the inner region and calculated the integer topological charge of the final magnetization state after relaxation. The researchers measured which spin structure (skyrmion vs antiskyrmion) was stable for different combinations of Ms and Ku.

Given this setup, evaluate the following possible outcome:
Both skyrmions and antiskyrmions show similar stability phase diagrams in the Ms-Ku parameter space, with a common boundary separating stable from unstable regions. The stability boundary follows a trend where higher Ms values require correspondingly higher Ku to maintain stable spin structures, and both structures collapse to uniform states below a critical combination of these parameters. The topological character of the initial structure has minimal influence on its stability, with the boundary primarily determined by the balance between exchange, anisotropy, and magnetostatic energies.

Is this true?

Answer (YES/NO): NO